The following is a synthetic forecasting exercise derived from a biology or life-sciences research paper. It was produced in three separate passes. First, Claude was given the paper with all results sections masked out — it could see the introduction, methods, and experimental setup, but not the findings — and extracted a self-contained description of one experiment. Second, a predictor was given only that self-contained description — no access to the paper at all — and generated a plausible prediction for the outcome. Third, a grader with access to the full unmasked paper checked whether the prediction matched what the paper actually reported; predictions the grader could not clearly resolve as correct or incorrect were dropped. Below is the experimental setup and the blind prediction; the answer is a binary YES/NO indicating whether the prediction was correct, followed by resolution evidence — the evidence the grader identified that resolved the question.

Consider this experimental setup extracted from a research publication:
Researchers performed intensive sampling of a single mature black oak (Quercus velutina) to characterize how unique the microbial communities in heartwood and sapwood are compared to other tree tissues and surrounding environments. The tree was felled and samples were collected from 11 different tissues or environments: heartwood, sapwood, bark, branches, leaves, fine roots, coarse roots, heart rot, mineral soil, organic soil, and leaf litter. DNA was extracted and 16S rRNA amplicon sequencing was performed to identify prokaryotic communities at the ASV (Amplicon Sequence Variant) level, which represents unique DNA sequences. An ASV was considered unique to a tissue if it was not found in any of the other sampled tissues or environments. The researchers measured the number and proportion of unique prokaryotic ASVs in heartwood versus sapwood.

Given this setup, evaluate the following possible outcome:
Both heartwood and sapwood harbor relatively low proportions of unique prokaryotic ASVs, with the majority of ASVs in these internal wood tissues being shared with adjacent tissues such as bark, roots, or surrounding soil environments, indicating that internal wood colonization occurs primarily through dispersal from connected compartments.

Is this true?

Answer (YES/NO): NO